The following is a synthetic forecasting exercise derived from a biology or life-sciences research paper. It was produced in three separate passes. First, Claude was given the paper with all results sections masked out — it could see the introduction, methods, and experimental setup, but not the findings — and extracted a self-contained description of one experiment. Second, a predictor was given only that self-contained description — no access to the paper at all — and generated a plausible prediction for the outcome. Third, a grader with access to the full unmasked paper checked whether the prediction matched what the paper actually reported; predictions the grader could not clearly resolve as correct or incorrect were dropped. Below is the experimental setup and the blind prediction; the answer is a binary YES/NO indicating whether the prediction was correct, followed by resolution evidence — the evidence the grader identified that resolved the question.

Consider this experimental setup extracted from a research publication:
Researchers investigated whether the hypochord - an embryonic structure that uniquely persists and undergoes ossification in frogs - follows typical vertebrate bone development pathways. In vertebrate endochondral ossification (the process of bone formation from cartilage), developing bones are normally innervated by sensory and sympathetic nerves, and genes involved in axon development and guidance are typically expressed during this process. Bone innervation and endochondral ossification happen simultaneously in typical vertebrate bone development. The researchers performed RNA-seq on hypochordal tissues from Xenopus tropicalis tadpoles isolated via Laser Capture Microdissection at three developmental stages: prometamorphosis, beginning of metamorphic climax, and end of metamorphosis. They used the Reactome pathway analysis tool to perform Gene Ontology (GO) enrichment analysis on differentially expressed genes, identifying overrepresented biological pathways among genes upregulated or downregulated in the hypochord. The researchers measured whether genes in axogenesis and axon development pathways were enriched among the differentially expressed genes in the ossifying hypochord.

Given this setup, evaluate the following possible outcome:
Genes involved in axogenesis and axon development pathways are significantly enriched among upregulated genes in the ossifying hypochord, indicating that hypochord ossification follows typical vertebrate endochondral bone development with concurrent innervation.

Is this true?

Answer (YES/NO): NO